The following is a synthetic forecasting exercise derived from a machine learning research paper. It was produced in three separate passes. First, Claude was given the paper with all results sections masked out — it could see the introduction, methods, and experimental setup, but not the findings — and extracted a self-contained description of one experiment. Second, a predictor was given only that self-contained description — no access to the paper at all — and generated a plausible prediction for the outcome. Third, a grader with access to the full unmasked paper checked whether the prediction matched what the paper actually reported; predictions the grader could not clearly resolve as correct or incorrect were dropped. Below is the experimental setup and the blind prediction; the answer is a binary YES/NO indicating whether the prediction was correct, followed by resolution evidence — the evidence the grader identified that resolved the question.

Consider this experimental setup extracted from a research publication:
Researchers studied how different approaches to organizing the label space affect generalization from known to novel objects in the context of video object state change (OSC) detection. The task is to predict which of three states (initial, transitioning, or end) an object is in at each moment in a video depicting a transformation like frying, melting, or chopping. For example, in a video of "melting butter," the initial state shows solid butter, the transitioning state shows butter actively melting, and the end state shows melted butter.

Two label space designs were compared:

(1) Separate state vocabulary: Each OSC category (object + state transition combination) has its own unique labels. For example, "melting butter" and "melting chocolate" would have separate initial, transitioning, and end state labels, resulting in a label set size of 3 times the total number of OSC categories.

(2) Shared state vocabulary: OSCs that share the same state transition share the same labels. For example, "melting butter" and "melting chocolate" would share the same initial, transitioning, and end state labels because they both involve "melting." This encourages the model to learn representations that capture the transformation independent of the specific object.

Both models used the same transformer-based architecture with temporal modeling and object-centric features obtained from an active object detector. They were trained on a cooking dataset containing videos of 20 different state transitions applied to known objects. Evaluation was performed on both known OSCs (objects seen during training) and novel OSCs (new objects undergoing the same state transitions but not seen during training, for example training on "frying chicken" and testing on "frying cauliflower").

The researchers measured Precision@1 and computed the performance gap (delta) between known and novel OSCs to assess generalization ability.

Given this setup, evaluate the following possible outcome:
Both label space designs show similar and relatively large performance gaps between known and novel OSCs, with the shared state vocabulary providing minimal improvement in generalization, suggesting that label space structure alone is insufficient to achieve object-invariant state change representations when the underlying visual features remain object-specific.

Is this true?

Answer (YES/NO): NO